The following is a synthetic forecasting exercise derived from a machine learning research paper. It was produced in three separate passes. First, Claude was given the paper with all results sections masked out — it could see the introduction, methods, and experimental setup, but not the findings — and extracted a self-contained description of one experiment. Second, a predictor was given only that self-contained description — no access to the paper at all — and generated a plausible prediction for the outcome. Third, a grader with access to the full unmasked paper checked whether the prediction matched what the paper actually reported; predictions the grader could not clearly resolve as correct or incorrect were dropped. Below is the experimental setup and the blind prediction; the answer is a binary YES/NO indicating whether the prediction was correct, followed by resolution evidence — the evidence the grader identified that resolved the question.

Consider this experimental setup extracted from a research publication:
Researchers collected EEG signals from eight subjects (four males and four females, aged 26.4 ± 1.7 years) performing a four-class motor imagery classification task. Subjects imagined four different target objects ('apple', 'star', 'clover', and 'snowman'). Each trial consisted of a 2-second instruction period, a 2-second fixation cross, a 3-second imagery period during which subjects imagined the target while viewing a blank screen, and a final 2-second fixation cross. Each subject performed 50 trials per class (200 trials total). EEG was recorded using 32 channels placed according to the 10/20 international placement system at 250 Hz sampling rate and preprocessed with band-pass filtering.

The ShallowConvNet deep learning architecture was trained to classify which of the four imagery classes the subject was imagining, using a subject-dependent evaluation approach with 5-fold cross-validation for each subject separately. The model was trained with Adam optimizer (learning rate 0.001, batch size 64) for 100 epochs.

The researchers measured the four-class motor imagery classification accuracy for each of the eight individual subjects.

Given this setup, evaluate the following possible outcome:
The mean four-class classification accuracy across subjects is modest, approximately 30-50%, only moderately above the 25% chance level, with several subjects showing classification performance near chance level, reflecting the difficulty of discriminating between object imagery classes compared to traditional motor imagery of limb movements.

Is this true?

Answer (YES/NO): NO